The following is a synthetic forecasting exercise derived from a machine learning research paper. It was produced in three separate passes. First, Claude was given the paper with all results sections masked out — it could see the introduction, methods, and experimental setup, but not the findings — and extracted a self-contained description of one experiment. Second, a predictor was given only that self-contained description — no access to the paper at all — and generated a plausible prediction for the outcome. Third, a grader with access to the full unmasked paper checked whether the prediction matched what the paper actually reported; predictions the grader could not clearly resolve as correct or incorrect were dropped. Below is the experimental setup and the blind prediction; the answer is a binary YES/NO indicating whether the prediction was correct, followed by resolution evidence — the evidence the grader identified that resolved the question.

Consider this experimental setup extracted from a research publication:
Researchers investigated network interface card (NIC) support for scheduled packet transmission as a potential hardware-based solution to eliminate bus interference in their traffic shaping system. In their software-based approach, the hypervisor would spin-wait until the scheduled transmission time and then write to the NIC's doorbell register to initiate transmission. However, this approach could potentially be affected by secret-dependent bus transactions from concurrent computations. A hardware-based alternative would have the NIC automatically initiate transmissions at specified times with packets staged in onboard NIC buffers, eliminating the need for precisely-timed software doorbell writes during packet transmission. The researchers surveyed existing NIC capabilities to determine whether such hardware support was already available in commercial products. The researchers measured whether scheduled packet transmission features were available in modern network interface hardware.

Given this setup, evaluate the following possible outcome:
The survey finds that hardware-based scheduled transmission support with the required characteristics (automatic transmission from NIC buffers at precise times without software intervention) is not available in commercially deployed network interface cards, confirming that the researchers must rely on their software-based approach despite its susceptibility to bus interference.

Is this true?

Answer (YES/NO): NO